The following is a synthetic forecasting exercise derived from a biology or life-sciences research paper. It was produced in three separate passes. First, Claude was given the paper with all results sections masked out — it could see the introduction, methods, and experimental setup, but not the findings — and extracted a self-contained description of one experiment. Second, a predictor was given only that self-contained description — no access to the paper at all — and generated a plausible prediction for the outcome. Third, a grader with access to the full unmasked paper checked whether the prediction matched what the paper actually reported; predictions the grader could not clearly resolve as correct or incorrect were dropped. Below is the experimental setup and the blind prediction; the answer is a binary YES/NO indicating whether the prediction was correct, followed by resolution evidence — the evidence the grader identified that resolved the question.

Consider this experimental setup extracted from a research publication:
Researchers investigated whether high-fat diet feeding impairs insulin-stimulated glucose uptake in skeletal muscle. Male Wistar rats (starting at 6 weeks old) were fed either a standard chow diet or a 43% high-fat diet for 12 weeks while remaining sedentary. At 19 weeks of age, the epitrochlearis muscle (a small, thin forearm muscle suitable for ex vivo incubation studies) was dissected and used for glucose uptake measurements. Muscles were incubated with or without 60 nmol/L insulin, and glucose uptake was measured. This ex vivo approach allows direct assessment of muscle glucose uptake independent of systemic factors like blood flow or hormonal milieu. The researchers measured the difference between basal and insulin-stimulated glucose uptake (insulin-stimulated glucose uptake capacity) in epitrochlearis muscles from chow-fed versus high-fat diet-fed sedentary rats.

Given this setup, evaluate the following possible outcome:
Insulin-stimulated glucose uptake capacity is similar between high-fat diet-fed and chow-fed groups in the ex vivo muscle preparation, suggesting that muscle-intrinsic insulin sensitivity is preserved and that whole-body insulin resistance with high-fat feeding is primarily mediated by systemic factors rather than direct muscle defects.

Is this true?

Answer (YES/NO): YES